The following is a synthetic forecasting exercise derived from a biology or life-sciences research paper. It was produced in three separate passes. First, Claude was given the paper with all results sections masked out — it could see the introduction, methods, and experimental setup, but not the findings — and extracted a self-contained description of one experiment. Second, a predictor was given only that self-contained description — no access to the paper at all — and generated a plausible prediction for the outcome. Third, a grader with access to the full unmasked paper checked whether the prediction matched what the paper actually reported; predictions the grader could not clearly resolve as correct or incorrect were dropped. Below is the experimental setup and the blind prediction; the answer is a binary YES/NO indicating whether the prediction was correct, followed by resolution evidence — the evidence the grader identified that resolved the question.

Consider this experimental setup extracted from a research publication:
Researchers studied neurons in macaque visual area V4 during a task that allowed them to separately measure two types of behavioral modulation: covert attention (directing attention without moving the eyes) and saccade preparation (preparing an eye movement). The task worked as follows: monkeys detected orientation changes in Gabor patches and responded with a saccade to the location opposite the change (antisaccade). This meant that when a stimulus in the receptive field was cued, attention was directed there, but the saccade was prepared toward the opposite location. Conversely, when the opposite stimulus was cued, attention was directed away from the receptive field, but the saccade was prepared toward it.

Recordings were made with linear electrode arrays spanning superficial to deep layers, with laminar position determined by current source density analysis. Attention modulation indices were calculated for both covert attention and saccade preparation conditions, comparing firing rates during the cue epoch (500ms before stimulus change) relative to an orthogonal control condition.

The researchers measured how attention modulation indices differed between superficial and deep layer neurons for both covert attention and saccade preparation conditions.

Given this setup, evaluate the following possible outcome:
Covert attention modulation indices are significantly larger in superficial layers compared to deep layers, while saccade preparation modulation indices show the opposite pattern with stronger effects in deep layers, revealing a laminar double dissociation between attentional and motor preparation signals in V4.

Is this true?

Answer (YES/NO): NO